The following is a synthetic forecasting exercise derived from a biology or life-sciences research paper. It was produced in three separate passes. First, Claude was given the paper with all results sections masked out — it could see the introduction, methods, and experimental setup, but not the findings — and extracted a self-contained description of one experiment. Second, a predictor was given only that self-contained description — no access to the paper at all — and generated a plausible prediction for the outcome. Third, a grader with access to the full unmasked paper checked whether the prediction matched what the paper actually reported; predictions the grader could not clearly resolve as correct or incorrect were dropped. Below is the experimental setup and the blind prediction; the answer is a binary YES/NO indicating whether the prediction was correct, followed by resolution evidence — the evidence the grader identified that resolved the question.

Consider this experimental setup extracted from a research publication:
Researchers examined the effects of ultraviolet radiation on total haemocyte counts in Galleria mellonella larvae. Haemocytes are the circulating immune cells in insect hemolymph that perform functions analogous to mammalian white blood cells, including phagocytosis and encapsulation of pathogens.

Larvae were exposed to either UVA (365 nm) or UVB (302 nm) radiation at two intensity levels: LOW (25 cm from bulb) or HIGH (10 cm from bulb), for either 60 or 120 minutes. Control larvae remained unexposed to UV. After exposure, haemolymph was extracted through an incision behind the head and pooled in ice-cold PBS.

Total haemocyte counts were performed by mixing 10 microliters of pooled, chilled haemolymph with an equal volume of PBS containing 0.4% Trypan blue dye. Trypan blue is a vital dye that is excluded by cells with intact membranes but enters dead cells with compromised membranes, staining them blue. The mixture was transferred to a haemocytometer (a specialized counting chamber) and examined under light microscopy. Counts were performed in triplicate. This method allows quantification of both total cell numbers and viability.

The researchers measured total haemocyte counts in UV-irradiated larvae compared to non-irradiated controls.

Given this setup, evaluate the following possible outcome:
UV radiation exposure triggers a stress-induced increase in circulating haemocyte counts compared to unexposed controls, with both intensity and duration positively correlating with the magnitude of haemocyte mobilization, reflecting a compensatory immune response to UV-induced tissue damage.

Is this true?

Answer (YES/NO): NO